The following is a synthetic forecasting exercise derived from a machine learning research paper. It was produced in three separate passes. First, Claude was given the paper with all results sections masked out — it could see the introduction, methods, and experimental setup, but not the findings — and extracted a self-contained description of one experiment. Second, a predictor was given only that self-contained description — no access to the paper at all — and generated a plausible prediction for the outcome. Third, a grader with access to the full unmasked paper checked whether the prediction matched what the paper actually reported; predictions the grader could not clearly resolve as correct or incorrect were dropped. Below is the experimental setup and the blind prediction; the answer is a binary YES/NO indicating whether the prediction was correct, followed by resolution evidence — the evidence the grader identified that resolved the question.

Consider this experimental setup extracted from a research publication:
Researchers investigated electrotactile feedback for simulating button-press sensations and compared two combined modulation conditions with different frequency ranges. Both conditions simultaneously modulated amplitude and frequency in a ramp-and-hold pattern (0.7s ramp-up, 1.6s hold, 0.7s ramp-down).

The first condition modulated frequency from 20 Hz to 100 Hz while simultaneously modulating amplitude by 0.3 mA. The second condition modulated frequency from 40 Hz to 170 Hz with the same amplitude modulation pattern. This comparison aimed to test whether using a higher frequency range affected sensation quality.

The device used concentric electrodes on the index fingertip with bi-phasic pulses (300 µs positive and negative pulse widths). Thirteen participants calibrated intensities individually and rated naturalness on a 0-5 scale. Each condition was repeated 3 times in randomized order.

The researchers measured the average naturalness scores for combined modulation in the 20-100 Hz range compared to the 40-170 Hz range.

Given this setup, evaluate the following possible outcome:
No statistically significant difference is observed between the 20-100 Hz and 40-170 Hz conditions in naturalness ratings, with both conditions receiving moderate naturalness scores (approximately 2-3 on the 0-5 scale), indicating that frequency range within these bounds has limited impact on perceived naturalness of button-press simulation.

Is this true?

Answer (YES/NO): YES